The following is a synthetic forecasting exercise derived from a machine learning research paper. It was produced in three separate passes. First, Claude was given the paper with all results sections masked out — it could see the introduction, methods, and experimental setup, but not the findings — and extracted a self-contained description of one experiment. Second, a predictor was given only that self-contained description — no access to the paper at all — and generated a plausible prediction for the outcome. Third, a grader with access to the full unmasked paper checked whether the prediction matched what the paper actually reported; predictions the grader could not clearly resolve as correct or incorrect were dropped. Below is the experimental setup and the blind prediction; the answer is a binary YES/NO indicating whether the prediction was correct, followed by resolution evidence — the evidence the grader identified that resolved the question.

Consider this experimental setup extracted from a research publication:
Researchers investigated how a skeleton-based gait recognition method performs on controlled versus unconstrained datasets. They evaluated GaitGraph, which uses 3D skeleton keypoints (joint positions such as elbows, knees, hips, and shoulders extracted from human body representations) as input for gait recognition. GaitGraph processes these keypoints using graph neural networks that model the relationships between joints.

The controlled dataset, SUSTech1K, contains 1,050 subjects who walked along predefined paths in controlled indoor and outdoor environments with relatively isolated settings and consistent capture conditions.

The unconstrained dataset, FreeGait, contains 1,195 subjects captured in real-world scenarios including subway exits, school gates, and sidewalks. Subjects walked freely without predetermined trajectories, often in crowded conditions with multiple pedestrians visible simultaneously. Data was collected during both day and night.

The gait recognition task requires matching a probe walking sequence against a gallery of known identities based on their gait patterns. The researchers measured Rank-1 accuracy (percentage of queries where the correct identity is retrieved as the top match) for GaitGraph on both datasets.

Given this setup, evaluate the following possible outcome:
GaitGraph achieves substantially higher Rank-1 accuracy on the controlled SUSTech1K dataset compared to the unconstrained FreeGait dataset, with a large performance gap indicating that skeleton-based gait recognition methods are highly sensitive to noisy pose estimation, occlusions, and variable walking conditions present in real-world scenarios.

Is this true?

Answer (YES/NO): NO